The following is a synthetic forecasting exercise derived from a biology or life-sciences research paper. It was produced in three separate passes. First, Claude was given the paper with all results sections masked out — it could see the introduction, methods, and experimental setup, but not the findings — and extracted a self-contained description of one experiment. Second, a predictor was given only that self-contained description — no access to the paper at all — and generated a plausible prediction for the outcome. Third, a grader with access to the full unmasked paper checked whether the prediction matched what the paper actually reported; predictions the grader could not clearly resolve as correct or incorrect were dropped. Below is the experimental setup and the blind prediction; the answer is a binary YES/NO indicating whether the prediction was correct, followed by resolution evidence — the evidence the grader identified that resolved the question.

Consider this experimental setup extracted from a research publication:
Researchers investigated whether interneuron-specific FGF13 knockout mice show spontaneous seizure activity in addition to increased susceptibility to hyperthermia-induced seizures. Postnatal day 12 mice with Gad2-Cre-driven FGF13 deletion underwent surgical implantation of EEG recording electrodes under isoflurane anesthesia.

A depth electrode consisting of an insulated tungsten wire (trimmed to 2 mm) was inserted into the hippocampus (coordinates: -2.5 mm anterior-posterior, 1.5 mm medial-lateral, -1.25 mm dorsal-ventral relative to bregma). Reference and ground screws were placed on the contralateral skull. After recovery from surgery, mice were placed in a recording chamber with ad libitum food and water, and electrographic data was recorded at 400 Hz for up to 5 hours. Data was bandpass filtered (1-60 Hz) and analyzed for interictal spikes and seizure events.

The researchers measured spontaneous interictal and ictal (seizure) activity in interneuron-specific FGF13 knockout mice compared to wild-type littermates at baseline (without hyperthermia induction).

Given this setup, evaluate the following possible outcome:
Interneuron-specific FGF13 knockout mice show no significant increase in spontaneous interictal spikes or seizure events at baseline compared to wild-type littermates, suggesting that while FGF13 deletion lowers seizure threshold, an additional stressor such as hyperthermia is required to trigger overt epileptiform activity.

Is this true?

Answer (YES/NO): NO